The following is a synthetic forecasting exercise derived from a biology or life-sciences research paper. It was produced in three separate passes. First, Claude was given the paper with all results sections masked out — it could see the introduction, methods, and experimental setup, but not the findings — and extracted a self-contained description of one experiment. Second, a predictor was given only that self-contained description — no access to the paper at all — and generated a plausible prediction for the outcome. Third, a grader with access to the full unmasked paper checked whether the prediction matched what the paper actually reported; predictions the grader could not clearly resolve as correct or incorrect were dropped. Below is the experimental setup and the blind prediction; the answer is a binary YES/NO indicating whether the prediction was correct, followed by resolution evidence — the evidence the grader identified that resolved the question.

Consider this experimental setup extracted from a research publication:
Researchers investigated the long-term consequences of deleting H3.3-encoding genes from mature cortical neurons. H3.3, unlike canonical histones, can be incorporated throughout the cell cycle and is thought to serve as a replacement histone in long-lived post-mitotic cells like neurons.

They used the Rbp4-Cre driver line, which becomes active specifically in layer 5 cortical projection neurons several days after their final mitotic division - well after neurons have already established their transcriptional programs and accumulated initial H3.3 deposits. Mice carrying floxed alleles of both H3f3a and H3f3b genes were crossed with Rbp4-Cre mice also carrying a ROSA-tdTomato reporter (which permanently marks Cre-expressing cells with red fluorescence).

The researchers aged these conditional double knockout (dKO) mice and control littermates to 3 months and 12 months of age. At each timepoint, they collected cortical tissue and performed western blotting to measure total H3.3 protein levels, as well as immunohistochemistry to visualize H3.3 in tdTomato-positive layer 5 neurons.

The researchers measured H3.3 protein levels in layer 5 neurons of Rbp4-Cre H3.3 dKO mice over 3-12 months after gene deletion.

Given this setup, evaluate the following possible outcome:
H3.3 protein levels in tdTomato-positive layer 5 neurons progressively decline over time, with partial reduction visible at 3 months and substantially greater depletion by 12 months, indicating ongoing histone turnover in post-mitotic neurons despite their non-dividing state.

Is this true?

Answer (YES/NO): YES